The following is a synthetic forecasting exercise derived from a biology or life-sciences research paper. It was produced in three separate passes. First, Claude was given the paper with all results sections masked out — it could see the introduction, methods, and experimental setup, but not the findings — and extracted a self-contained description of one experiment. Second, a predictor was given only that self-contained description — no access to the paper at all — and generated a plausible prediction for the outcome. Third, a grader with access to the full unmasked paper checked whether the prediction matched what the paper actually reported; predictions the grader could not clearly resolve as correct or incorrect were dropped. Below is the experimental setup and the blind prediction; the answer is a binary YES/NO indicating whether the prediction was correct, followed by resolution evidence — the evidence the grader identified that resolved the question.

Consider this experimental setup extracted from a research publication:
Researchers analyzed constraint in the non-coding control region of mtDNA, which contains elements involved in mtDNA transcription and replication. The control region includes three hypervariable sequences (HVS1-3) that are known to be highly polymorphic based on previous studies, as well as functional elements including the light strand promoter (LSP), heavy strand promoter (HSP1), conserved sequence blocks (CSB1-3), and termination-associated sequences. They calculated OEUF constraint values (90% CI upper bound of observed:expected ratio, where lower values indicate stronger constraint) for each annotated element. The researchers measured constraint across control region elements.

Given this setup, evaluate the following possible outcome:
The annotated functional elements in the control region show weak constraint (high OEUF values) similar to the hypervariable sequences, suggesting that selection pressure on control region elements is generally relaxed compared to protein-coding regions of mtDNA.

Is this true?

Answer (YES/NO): NO